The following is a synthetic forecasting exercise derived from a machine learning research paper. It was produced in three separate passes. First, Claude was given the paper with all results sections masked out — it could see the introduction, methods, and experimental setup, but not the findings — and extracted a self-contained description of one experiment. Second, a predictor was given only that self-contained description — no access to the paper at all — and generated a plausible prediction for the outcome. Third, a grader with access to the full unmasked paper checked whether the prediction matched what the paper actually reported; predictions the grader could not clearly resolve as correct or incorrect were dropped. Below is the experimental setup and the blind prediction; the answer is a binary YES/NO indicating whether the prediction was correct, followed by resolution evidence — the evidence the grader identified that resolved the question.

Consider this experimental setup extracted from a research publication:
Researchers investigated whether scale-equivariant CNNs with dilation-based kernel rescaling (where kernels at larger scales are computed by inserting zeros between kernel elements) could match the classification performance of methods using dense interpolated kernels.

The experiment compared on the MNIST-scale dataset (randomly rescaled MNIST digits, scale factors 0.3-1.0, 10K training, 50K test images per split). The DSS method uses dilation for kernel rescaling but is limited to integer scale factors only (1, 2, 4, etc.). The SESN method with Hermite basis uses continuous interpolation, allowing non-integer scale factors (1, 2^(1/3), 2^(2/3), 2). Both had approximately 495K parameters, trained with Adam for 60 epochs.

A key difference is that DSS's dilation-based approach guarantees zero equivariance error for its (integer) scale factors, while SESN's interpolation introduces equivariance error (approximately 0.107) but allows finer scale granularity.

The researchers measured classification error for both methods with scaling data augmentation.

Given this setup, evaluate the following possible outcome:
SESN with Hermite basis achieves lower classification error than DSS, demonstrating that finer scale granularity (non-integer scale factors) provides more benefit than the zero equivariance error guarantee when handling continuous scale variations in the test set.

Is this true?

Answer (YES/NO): YES